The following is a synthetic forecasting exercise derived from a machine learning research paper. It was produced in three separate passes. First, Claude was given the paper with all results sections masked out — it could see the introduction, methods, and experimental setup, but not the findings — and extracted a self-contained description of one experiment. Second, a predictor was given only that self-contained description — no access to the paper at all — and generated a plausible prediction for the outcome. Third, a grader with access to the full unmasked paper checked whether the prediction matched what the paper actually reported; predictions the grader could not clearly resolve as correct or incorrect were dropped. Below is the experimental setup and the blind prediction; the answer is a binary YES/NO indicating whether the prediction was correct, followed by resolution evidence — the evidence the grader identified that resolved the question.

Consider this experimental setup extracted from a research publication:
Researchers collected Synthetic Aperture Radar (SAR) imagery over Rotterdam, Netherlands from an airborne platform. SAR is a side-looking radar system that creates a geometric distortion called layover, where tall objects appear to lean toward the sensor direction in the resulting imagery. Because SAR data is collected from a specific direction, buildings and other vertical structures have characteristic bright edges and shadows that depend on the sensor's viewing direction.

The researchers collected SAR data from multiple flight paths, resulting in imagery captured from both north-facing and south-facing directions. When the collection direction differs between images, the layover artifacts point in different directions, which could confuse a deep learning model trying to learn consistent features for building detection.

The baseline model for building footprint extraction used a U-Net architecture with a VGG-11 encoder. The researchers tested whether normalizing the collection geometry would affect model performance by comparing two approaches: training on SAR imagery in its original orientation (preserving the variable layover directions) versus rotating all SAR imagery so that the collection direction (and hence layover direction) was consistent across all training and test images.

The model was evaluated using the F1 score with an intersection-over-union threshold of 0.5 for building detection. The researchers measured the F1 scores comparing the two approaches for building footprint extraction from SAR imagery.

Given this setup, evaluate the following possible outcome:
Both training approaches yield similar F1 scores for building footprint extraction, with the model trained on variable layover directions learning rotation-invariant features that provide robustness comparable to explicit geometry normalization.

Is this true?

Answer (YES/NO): NO